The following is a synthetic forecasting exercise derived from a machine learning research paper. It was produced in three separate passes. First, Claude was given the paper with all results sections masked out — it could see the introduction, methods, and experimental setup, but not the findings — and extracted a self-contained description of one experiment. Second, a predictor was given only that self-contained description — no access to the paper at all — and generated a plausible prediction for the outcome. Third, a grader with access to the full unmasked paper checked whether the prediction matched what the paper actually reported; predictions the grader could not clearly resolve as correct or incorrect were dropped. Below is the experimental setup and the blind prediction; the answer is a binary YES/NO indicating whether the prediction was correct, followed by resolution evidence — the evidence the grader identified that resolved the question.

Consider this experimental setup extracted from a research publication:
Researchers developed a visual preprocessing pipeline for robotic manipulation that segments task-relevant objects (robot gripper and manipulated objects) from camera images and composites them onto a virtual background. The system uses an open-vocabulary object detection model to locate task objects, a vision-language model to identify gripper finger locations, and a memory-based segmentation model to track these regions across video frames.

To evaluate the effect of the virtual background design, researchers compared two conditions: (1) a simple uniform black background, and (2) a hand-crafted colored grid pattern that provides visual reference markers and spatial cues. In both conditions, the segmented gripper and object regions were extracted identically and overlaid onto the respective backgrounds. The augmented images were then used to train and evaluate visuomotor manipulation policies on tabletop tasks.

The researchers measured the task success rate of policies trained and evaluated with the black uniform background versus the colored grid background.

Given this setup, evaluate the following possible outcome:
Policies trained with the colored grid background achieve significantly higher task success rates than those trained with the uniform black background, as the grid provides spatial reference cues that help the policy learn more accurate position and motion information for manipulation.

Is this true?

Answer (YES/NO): YES